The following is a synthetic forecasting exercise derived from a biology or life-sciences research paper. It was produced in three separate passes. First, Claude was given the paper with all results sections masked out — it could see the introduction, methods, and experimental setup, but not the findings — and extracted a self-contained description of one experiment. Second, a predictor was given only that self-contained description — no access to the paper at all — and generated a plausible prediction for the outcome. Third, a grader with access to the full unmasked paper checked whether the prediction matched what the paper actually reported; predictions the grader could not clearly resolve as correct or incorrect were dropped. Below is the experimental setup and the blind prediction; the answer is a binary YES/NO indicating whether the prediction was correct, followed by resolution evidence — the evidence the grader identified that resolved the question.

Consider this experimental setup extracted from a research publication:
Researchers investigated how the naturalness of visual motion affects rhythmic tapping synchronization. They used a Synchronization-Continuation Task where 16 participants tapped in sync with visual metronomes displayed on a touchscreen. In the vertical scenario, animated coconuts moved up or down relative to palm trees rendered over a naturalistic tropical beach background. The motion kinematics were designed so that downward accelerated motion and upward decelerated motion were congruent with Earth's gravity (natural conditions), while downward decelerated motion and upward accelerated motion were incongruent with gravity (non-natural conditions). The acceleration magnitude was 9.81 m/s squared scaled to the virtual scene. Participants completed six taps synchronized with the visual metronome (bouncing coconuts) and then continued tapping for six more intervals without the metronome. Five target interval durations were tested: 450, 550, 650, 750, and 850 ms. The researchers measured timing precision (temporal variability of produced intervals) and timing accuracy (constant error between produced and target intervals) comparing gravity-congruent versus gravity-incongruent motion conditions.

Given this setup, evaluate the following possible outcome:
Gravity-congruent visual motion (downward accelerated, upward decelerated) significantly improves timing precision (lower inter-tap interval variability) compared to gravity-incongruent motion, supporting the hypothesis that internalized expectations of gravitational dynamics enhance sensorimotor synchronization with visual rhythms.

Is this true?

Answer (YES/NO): NO